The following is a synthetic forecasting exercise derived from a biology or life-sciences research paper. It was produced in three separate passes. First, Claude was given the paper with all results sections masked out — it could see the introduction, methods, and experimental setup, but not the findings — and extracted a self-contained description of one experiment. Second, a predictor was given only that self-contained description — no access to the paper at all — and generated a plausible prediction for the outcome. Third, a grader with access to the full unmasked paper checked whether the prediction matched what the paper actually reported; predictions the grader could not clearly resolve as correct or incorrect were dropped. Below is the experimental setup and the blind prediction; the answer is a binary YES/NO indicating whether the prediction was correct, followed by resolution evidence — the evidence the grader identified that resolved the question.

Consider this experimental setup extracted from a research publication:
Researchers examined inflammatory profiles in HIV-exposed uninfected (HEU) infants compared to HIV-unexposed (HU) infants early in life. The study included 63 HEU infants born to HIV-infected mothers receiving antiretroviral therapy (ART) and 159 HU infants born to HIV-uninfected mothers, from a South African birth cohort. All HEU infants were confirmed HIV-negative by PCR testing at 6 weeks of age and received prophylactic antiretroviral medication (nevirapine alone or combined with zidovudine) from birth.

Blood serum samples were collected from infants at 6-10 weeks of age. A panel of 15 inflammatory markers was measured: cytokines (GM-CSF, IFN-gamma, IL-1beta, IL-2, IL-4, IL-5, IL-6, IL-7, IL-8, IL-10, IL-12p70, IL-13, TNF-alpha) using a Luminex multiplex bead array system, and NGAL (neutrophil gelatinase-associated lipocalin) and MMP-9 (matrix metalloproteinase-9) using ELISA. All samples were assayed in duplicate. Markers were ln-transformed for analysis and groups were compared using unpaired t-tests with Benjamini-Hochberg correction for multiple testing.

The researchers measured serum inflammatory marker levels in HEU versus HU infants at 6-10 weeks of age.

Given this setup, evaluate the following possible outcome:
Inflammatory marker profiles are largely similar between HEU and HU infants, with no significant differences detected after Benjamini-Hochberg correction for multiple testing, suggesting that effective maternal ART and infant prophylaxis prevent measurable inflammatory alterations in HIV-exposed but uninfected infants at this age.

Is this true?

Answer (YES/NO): NO